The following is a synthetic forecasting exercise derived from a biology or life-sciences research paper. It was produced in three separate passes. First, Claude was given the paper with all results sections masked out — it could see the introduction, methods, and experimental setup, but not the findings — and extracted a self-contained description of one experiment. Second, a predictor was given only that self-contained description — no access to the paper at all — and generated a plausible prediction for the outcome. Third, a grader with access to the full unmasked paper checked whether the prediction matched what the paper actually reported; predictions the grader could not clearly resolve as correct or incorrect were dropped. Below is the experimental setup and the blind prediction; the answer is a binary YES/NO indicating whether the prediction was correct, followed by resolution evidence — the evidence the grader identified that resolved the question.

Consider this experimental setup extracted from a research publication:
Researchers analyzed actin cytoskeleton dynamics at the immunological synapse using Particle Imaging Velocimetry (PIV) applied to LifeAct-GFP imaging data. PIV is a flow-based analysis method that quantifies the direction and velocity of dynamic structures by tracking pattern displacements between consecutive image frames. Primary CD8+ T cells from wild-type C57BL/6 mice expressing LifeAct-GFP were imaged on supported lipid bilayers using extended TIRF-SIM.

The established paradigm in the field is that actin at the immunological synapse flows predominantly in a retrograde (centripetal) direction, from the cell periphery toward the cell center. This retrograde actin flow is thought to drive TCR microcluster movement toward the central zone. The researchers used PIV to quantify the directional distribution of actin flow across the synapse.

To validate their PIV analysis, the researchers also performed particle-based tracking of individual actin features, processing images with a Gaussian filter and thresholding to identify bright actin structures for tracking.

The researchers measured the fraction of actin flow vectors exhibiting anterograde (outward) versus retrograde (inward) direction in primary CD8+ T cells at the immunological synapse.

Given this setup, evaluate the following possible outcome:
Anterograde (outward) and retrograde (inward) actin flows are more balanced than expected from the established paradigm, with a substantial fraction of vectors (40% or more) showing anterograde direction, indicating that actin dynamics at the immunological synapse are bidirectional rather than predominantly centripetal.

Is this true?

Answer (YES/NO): NO